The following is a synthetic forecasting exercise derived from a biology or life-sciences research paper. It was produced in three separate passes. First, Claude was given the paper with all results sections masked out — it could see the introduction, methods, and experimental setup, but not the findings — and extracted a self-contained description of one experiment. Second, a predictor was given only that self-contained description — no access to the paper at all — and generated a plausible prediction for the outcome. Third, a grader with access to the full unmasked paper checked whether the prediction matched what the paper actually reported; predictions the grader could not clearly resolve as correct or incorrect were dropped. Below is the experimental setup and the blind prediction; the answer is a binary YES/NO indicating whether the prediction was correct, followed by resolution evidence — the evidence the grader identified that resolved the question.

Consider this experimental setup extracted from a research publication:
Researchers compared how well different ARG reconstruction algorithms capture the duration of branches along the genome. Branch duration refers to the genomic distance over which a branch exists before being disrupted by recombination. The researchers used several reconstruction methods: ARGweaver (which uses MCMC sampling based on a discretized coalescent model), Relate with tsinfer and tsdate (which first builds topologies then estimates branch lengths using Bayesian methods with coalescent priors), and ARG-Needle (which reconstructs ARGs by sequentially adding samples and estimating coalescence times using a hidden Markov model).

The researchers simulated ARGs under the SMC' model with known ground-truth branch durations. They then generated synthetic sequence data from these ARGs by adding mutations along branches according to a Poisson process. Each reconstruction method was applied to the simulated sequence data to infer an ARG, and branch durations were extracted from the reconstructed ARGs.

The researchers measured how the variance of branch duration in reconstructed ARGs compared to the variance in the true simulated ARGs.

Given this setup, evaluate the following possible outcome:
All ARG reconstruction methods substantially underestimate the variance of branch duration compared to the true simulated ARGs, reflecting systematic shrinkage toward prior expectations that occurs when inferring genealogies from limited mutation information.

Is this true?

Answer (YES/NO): NO